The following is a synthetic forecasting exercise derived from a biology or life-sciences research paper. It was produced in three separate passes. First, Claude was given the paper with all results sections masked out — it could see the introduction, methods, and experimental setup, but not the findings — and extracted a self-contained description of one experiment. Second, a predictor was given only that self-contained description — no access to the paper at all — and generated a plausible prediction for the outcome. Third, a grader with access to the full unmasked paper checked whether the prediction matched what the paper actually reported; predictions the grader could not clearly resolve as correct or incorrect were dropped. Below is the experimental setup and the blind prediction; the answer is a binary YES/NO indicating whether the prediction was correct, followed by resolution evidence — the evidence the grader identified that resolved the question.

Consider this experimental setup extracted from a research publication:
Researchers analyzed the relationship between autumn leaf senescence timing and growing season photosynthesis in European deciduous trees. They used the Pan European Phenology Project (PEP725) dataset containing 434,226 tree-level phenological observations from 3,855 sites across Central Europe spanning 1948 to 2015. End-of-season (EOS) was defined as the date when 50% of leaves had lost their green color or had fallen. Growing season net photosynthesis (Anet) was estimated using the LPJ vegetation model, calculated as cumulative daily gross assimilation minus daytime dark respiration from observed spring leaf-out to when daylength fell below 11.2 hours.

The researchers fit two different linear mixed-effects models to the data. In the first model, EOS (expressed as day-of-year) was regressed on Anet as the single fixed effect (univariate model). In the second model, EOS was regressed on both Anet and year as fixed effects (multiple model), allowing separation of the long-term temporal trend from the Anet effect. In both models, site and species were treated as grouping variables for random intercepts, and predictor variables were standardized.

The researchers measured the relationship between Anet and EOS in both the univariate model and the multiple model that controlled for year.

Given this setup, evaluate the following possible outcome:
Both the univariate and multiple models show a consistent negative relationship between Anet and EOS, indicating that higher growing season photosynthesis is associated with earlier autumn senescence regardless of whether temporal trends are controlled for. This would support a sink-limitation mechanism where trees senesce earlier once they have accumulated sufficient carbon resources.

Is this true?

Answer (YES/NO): YES